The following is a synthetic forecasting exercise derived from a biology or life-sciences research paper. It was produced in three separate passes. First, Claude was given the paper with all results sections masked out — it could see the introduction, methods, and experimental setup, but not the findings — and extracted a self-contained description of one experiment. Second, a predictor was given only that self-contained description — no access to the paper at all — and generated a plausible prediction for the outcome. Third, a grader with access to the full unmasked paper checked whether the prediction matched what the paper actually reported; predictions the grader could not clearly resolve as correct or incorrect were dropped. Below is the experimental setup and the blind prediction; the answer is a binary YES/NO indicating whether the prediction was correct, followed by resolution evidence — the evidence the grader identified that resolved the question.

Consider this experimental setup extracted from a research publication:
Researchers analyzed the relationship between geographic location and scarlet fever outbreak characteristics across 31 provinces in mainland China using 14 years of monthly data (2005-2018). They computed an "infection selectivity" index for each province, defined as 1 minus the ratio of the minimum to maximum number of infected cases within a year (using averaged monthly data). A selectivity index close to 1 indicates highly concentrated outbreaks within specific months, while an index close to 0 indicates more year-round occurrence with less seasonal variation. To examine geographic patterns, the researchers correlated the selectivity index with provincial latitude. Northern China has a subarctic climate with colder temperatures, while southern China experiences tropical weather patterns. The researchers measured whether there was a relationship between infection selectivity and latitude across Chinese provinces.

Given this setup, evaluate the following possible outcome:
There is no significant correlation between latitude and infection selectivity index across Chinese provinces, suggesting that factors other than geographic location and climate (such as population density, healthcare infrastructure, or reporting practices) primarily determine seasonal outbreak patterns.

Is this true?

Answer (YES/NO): NO